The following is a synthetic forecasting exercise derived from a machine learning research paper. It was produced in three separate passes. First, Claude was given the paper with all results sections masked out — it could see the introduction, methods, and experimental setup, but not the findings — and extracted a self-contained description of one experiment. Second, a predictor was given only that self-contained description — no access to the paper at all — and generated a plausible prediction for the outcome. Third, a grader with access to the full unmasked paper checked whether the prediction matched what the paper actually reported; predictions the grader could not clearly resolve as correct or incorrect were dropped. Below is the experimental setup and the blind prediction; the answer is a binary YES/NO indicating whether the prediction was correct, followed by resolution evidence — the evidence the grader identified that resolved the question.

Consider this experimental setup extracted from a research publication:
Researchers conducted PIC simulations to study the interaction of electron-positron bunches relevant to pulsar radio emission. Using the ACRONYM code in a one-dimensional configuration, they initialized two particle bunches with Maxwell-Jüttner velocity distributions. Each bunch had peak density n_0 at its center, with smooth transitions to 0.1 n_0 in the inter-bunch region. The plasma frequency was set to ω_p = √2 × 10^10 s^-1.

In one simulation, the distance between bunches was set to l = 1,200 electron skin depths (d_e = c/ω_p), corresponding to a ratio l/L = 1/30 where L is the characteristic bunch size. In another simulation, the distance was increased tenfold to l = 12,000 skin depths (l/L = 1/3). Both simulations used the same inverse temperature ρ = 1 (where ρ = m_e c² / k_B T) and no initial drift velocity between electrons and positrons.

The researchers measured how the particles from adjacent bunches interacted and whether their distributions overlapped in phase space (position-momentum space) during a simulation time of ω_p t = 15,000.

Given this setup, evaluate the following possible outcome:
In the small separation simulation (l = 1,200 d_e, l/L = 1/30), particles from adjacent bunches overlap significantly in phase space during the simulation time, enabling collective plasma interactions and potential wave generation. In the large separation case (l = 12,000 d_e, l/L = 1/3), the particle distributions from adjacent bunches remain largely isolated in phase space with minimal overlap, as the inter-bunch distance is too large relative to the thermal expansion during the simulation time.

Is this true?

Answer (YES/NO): NO